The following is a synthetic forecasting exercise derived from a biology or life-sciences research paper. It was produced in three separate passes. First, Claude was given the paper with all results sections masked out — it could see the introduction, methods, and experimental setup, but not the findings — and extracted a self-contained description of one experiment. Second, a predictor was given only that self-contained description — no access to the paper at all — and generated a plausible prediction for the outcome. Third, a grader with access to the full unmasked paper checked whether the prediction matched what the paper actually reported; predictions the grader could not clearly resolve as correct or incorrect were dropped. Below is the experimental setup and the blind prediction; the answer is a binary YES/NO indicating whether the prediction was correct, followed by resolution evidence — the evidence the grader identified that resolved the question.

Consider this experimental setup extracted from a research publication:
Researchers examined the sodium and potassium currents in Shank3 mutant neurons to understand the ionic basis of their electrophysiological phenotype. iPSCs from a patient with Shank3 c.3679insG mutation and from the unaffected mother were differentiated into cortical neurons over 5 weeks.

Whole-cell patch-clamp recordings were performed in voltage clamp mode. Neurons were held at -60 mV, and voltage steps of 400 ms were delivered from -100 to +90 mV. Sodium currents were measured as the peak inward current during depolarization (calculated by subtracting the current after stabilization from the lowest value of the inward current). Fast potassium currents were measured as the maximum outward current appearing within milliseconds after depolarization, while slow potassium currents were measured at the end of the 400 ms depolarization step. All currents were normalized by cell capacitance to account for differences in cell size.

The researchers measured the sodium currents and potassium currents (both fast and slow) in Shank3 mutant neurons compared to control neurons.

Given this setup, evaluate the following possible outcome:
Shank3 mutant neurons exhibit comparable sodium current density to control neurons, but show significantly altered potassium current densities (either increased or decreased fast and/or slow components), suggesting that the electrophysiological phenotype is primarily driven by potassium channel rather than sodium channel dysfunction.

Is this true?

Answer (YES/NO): NO